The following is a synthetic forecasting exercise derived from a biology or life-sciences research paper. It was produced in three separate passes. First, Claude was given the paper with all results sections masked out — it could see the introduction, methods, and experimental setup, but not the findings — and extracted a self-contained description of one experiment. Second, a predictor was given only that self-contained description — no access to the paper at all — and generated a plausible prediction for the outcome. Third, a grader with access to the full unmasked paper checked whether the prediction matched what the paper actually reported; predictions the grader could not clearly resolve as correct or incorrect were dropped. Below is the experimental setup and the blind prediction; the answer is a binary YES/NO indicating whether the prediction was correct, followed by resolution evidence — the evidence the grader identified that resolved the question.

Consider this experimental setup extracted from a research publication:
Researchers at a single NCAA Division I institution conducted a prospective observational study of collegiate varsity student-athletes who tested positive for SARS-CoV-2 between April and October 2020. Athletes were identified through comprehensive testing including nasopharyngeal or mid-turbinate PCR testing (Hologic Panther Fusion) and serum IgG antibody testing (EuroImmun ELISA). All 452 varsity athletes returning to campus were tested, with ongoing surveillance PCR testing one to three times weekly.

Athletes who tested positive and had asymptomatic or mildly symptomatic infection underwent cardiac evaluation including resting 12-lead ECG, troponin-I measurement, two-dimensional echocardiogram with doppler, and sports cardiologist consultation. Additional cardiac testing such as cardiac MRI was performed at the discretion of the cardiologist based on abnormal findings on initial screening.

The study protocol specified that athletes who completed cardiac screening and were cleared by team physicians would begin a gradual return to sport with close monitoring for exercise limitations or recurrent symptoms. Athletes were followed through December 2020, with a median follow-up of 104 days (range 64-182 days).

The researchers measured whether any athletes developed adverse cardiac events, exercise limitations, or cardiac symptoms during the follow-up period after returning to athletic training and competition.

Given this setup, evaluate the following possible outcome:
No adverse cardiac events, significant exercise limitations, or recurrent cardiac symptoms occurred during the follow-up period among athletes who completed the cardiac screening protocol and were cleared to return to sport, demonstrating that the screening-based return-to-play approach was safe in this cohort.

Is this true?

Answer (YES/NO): YES